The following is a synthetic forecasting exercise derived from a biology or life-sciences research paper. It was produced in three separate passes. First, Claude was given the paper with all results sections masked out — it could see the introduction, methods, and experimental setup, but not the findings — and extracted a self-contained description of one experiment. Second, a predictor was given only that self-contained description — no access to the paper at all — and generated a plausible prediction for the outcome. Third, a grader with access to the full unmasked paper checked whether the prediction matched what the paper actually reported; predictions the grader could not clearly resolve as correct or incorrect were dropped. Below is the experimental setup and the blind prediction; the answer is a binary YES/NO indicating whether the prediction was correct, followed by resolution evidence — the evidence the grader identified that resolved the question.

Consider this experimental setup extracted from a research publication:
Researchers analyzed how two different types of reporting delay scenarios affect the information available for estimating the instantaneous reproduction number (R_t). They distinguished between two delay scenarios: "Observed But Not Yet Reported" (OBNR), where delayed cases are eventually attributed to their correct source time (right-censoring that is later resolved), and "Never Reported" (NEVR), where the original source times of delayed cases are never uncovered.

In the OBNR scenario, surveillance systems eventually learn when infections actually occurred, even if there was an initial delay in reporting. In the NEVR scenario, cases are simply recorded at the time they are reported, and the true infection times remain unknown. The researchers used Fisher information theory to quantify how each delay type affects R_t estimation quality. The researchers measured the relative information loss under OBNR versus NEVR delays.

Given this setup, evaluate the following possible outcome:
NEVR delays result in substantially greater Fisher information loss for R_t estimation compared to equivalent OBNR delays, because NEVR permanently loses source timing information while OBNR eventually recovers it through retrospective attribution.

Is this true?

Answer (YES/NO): NO